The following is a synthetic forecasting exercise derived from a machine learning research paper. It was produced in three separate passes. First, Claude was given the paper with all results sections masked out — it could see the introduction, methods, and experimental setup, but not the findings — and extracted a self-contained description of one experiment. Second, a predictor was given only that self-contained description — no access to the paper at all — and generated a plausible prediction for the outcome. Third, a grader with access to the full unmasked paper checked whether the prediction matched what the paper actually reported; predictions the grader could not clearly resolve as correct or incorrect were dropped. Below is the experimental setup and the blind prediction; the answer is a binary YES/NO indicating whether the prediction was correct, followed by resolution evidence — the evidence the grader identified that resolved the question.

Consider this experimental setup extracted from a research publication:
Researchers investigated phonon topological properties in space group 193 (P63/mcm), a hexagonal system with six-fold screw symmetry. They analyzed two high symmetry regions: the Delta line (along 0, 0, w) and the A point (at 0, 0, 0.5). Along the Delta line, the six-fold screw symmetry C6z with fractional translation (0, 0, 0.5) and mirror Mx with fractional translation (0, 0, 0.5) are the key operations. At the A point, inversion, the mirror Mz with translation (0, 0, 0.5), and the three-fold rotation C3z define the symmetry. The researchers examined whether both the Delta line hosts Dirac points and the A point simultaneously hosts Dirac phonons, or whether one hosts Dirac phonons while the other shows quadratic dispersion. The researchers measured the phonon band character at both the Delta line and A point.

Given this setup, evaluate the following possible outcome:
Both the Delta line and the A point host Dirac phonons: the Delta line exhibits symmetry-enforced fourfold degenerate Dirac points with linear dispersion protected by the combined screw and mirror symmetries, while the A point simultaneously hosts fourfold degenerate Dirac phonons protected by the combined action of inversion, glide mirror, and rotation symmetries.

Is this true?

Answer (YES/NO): NO